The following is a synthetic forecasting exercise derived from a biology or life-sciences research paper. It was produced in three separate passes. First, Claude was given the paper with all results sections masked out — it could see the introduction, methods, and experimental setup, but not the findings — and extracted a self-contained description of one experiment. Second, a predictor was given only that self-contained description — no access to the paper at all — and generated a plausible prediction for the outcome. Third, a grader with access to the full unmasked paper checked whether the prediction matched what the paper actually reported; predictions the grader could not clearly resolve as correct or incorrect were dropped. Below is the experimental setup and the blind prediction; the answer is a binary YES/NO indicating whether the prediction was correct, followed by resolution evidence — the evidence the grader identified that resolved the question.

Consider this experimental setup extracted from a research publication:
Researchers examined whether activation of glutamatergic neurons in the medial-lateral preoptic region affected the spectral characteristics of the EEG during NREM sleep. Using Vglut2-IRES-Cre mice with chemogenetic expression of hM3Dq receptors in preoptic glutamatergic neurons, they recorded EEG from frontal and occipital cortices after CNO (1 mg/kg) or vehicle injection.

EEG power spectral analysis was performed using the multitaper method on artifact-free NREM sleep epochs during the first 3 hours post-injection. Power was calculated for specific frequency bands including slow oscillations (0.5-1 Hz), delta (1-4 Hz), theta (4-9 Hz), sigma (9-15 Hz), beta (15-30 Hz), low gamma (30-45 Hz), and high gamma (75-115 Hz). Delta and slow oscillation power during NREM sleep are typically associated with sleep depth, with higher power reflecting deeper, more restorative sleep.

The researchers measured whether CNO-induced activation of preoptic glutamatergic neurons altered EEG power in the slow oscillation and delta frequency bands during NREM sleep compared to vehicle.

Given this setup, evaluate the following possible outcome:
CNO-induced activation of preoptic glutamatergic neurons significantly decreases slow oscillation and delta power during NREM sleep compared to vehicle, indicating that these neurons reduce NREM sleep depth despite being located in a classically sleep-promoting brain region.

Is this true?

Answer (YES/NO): NO